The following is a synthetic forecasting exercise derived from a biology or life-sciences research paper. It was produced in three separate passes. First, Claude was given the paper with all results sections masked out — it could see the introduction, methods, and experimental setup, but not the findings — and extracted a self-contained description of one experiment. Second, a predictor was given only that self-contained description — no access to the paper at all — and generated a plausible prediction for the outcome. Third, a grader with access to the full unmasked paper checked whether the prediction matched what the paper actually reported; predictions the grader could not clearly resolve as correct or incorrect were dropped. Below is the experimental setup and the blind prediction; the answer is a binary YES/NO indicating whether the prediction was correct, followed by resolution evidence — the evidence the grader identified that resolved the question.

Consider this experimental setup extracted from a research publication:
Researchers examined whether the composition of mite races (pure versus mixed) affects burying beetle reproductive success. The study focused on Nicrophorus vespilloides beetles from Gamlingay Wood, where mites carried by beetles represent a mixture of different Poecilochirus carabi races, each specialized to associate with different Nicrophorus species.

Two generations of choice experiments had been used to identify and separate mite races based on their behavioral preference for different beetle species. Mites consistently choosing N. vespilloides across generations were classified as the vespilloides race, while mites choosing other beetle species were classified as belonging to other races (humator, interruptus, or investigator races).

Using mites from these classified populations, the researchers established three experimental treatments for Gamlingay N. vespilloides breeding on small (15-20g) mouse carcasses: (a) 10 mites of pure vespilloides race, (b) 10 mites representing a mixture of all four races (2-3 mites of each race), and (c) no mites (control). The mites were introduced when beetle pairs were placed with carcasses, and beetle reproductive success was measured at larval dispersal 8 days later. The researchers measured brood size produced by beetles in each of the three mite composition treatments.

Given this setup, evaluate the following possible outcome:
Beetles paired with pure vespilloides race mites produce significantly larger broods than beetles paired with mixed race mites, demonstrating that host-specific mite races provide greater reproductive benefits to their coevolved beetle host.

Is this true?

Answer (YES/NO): NO